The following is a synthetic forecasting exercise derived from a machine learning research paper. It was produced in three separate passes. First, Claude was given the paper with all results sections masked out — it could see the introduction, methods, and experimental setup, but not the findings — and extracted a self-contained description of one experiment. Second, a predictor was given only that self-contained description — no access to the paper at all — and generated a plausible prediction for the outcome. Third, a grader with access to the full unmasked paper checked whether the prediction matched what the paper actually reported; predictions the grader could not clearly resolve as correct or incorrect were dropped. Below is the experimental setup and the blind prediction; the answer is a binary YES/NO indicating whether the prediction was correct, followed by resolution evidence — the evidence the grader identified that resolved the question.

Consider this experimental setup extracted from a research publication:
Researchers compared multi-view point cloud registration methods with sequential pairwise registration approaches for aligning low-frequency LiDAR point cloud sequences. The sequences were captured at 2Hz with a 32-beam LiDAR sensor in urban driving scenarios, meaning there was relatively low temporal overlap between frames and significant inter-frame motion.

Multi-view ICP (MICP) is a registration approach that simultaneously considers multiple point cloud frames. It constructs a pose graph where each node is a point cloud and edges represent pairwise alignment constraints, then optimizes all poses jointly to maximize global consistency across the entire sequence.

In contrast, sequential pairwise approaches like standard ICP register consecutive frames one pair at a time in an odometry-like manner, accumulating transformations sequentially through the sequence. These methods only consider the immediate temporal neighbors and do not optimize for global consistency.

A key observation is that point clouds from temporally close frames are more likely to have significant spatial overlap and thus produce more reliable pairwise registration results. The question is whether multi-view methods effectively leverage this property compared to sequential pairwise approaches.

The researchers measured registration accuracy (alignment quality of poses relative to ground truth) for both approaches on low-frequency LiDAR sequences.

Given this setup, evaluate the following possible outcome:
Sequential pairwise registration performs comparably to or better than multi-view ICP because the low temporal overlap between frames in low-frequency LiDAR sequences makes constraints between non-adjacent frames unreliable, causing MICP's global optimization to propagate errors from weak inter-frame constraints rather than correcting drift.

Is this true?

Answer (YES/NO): YES